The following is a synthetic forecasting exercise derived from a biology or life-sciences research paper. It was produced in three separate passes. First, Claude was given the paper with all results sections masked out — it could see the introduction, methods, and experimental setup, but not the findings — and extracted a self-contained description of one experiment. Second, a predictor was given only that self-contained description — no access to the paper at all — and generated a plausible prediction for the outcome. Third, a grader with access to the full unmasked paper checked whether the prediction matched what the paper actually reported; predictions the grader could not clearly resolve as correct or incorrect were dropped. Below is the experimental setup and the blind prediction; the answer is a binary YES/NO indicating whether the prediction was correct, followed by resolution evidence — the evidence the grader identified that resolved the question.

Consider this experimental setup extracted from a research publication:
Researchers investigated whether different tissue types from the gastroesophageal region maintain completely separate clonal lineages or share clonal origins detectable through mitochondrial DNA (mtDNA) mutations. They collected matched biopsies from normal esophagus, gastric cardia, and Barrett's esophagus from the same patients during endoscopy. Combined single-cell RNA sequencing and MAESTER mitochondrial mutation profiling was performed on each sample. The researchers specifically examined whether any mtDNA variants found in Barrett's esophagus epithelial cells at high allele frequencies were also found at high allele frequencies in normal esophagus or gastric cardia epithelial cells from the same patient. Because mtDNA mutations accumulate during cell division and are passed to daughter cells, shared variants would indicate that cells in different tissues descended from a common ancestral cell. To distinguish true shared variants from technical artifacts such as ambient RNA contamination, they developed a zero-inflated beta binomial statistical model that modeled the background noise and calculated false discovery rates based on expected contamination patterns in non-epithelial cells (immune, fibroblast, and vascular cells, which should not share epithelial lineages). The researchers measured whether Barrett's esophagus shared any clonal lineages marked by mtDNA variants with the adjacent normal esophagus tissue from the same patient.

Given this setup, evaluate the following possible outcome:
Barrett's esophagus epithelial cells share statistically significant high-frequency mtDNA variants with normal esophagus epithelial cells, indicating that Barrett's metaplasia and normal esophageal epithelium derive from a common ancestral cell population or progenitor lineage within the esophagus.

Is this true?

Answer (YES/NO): NO